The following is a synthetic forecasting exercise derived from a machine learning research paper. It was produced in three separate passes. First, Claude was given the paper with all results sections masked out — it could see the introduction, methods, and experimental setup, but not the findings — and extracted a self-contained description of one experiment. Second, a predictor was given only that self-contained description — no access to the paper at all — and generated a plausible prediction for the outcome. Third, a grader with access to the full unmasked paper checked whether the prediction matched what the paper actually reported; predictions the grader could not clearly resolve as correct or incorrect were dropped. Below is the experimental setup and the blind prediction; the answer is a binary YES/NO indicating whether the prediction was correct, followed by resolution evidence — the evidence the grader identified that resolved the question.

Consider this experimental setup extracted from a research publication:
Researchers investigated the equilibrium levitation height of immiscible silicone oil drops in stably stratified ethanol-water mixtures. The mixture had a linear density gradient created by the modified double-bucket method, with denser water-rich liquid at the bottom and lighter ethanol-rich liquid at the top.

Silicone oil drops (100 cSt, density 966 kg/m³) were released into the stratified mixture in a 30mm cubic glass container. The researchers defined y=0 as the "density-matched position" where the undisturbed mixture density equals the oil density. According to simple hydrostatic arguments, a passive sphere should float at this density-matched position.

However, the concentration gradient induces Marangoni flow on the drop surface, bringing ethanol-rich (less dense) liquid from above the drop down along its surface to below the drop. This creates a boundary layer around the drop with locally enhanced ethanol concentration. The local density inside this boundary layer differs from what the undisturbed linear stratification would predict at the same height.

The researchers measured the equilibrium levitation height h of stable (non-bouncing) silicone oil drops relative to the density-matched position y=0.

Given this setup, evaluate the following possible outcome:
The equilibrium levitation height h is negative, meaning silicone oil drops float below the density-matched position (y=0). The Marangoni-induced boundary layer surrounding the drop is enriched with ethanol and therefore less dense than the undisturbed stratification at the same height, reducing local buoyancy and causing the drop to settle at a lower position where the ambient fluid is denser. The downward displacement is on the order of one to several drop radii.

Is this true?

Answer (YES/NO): NO